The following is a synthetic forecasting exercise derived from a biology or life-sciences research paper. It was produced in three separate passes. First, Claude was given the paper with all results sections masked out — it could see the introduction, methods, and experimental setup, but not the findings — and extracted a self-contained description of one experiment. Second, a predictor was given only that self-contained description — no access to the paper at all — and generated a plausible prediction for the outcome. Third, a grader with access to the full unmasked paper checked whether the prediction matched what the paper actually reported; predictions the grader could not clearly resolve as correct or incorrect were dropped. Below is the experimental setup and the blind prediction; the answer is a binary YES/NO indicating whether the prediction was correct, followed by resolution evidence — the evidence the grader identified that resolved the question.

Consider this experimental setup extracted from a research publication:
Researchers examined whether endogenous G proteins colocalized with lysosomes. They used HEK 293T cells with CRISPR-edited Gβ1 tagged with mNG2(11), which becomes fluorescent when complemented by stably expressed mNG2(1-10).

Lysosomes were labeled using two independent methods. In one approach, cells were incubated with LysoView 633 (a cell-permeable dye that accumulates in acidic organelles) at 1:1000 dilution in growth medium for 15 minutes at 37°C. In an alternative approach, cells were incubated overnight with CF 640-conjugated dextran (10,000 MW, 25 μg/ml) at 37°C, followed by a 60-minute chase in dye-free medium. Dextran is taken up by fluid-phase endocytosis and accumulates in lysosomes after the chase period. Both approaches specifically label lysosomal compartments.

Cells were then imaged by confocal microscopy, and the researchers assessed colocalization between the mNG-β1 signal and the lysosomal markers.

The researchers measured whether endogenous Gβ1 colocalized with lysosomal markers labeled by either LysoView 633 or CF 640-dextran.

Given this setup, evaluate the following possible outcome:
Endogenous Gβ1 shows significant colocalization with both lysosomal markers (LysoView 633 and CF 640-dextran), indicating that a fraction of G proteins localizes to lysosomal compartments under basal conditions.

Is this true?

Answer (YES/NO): YES